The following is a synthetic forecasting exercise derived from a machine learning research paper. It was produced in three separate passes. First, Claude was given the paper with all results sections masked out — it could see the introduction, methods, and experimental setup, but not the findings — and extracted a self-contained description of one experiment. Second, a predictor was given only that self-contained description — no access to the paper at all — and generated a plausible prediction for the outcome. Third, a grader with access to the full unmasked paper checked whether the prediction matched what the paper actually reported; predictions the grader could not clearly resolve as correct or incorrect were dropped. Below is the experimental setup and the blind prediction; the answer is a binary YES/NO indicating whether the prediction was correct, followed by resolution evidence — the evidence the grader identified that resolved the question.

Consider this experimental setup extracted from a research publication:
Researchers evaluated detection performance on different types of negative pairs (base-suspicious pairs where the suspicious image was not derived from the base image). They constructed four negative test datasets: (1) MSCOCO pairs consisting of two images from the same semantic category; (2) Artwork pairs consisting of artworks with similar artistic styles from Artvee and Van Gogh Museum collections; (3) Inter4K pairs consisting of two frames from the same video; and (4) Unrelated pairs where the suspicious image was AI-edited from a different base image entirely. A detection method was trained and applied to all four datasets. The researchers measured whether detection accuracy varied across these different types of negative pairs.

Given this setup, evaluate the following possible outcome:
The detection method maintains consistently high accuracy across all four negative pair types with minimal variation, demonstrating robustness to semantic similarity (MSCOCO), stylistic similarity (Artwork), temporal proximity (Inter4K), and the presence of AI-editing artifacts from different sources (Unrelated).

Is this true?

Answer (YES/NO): YES